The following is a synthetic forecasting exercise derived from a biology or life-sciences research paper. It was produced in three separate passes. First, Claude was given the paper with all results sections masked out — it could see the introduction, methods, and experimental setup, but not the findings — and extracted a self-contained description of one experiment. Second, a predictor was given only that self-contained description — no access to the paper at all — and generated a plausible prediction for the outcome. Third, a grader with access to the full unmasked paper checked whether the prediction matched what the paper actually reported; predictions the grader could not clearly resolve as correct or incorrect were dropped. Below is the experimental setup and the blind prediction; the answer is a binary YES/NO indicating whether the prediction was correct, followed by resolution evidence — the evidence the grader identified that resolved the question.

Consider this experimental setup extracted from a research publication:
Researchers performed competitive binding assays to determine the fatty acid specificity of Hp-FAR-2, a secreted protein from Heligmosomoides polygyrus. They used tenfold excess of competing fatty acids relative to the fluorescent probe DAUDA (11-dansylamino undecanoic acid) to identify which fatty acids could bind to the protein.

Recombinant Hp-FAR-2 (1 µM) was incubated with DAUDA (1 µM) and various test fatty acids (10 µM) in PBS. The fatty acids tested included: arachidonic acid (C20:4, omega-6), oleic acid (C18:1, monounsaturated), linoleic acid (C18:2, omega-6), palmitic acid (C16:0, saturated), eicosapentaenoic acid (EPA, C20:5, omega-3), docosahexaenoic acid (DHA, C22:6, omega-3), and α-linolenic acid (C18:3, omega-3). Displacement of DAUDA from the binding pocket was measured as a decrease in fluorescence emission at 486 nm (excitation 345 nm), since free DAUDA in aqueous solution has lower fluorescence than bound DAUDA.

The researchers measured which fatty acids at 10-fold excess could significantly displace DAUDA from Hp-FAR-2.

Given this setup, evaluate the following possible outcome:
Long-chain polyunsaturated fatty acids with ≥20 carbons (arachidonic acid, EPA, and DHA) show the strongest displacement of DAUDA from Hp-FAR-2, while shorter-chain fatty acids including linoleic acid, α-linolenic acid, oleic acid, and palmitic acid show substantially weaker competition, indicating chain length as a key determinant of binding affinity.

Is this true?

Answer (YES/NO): NO